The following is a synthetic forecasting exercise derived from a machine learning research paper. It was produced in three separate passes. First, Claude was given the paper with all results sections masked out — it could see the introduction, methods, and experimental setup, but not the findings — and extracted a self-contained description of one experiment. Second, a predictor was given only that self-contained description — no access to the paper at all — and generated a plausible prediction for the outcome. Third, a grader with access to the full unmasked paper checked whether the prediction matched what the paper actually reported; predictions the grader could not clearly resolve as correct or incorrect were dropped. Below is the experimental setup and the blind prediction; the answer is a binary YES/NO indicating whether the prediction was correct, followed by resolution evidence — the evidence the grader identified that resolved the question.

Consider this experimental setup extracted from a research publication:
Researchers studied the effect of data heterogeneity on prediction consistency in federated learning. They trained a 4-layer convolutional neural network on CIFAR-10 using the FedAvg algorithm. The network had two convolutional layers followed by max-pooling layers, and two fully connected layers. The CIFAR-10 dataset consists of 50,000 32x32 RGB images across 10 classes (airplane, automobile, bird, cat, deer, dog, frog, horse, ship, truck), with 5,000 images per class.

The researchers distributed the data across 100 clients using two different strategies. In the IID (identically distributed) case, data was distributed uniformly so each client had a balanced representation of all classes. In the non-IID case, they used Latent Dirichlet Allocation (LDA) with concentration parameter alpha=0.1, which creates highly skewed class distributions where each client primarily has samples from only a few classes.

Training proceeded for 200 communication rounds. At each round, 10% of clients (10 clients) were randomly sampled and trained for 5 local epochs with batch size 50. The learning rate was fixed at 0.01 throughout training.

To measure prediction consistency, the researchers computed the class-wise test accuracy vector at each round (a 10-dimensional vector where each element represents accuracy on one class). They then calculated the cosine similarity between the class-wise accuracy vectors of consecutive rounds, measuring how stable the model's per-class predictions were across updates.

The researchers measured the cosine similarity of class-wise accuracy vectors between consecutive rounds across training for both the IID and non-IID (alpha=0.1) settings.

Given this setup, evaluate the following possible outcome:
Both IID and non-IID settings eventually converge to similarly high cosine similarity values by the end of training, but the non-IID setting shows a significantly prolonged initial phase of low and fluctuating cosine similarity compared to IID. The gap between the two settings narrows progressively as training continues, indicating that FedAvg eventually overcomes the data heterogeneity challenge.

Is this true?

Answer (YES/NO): NO